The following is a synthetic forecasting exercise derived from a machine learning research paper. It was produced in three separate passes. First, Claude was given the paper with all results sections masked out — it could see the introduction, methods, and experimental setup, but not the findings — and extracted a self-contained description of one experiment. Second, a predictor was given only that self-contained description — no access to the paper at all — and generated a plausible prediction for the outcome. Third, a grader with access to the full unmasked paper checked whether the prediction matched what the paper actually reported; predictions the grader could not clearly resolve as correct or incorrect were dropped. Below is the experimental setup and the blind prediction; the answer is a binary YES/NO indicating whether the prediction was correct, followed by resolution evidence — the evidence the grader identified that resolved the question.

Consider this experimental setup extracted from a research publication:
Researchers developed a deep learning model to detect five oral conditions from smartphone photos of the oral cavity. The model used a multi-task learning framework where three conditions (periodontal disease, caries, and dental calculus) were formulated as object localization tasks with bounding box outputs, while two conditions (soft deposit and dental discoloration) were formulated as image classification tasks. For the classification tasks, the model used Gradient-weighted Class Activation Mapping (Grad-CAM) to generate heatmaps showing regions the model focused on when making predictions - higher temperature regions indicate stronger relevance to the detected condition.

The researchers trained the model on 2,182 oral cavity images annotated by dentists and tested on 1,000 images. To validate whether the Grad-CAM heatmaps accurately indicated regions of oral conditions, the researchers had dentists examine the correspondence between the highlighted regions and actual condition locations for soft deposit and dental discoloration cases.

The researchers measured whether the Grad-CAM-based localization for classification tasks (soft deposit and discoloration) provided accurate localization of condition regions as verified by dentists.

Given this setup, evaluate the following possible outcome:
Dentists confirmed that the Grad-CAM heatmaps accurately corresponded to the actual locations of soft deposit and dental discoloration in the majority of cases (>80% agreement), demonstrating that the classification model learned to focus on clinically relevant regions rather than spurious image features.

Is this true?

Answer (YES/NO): NO